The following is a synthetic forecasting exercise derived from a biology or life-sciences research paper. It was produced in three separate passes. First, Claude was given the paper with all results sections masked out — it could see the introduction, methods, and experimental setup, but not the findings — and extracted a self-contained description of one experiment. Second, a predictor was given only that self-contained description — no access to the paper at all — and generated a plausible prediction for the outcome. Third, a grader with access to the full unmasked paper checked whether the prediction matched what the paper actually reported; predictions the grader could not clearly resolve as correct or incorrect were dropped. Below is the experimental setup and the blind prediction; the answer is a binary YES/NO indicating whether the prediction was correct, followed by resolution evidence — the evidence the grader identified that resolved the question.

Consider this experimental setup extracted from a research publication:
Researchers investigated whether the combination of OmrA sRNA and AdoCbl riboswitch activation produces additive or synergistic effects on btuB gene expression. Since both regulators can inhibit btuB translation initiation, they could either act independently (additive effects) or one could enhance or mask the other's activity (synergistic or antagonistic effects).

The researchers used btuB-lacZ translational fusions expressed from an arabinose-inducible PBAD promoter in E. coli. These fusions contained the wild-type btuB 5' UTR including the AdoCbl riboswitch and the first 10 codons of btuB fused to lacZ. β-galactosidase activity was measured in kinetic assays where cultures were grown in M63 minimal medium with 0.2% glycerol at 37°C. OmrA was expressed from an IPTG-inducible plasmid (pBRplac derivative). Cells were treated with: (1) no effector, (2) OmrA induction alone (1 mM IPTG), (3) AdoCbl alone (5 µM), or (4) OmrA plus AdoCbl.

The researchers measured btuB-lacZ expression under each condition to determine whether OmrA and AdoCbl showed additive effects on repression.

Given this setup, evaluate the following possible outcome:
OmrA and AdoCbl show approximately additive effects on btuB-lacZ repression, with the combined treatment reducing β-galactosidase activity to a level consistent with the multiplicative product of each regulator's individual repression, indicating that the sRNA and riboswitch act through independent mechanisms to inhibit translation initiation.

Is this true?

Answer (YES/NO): NO